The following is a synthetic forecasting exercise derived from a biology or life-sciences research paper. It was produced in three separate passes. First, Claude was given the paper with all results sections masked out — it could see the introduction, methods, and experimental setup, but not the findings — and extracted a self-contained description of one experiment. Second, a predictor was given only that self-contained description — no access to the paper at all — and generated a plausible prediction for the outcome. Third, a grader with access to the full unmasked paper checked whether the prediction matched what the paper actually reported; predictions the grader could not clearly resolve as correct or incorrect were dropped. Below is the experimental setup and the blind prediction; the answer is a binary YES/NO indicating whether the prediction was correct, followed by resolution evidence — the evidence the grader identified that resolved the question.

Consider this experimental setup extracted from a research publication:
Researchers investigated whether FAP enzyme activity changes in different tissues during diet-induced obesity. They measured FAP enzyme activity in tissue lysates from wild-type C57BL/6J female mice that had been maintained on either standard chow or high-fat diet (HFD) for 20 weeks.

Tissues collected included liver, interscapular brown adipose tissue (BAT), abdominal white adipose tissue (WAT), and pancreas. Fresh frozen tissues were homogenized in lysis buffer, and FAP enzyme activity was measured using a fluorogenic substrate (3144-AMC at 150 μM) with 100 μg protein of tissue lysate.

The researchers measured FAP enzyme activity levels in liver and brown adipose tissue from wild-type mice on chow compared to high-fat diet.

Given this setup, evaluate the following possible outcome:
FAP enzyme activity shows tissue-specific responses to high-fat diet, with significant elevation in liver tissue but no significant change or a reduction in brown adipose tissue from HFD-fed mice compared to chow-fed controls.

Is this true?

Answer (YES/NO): NO